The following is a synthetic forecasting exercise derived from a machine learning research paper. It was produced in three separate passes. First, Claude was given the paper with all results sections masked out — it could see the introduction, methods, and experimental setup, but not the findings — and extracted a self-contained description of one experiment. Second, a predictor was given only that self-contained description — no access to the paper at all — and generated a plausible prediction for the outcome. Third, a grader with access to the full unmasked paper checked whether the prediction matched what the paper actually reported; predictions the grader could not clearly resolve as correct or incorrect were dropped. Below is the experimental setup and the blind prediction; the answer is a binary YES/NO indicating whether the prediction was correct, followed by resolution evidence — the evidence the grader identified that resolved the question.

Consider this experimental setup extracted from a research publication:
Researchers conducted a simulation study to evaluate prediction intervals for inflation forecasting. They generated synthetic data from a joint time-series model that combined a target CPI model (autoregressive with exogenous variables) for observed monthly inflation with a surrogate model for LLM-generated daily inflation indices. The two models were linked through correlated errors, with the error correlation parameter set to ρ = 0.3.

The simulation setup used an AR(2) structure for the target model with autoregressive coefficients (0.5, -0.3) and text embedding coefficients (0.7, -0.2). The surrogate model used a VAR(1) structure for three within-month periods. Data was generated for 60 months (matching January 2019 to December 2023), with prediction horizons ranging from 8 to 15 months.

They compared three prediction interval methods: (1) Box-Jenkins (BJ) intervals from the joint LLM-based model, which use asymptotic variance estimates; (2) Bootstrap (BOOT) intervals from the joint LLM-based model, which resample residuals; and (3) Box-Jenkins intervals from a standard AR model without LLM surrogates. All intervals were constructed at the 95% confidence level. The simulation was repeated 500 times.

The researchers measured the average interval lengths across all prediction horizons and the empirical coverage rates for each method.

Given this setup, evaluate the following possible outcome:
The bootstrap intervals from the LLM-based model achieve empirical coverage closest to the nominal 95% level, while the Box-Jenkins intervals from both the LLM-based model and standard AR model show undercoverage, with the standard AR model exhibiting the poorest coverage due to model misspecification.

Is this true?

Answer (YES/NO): NO